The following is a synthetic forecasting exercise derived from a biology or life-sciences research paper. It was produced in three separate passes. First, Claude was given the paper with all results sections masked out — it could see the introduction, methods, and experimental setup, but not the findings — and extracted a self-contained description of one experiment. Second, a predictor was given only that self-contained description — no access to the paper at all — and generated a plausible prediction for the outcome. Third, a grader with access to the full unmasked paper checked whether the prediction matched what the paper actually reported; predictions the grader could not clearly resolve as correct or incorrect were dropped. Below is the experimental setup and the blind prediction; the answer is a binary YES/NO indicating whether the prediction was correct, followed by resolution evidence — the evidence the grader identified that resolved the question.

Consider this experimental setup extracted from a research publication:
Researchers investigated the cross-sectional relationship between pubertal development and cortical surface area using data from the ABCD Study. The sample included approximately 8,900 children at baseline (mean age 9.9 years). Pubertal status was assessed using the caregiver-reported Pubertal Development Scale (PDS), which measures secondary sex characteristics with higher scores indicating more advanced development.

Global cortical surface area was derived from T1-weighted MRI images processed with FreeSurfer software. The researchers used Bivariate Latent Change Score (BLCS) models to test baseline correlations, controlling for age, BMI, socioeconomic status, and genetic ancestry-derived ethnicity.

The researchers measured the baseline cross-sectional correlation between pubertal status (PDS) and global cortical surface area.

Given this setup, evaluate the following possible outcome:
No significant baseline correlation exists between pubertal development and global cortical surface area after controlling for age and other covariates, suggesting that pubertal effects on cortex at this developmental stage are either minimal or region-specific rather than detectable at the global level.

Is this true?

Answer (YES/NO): NO